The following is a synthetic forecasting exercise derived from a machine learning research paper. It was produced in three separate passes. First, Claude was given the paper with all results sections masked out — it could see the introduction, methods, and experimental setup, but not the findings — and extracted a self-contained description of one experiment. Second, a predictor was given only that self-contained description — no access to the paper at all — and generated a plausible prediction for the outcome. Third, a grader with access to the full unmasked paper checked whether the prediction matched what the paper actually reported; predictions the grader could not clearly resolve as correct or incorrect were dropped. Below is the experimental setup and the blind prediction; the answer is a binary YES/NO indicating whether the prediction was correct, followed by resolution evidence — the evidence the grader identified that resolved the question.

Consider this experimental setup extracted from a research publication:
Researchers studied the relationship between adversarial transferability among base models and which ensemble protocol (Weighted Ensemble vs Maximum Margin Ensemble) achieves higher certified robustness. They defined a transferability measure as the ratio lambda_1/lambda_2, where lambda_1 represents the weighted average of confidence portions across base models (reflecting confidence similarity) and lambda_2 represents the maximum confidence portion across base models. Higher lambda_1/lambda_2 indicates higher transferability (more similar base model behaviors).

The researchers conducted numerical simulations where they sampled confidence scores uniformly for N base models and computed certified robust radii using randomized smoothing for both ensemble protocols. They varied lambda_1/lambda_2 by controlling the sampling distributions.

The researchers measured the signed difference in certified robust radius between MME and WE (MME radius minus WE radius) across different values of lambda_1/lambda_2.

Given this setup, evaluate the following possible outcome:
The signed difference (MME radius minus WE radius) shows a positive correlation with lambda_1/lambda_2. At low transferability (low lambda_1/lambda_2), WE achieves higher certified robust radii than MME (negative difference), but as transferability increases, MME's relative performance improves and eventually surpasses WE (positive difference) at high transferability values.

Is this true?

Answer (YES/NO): YES